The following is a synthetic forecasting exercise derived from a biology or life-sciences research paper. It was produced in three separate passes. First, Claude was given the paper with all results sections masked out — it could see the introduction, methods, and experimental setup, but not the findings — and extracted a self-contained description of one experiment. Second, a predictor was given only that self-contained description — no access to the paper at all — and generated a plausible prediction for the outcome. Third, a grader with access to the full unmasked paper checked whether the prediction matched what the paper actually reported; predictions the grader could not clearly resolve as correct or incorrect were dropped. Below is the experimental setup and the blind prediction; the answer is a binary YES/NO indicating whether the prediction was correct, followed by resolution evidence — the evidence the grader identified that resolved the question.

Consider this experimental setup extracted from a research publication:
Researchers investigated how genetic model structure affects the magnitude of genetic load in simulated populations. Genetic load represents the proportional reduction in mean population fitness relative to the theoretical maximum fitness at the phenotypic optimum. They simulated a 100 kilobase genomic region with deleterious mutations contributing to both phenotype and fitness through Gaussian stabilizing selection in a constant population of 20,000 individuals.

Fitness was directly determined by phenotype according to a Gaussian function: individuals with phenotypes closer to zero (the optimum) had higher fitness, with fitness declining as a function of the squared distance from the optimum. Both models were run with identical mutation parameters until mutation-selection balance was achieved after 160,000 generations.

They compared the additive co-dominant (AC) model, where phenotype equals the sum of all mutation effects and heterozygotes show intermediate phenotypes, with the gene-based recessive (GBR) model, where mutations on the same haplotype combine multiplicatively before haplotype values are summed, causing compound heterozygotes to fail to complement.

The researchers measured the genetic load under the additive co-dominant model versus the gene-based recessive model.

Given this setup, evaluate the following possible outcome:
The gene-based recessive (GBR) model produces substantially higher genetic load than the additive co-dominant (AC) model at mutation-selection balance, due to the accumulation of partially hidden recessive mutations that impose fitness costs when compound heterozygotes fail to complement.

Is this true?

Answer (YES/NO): NO